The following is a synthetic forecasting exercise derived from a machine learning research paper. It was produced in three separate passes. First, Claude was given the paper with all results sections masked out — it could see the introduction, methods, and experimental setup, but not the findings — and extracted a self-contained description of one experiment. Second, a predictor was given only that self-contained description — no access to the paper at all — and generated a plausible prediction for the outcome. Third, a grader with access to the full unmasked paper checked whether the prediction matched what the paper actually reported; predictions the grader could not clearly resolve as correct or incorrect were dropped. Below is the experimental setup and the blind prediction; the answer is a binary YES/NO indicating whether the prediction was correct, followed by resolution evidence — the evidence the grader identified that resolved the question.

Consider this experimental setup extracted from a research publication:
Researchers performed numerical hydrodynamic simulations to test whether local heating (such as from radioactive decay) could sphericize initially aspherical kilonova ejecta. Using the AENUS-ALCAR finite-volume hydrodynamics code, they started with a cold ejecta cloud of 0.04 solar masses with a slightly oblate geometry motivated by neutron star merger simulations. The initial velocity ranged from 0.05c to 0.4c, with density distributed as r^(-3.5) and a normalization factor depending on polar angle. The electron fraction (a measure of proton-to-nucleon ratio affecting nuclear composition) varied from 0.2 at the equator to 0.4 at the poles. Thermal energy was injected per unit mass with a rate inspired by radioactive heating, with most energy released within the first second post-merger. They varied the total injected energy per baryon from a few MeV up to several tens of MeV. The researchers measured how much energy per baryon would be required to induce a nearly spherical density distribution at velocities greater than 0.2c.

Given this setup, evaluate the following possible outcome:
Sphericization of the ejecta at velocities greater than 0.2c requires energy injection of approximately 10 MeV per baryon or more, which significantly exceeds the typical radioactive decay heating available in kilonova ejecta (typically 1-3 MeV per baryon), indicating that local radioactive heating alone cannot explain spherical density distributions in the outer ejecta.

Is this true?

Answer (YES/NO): NO